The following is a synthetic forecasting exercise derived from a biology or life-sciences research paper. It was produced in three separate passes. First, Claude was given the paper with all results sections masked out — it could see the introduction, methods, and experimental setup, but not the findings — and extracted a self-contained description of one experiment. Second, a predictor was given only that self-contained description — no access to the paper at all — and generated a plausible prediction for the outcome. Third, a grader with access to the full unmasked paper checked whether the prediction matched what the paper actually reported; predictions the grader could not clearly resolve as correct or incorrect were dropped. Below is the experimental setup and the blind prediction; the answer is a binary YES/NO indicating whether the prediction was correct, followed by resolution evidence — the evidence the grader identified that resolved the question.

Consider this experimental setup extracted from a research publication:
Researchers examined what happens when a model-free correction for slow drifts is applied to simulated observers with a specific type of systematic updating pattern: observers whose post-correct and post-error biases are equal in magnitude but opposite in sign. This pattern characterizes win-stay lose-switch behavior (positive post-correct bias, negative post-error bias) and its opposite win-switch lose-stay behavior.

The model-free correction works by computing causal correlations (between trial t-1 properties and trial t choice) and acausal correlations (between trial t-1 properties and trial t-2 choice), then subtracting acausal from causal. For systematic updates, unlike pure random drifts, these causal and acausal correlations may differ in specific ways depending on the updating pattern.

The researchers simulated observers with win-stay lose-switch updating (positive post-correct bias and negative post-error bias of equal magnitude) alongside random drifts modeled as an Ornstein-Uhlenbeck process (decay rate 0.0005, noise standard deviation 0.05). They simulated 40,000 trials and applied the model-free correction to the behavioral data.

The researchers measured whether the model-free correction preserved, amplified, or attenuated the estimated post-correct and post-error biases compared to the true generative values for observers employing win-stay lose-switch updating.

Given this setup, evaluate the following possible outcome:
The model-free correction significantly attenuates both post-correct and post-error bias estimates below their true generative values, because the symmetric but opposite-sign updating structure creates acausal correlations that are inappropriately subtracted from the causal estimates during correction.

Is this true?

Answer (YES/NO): NO